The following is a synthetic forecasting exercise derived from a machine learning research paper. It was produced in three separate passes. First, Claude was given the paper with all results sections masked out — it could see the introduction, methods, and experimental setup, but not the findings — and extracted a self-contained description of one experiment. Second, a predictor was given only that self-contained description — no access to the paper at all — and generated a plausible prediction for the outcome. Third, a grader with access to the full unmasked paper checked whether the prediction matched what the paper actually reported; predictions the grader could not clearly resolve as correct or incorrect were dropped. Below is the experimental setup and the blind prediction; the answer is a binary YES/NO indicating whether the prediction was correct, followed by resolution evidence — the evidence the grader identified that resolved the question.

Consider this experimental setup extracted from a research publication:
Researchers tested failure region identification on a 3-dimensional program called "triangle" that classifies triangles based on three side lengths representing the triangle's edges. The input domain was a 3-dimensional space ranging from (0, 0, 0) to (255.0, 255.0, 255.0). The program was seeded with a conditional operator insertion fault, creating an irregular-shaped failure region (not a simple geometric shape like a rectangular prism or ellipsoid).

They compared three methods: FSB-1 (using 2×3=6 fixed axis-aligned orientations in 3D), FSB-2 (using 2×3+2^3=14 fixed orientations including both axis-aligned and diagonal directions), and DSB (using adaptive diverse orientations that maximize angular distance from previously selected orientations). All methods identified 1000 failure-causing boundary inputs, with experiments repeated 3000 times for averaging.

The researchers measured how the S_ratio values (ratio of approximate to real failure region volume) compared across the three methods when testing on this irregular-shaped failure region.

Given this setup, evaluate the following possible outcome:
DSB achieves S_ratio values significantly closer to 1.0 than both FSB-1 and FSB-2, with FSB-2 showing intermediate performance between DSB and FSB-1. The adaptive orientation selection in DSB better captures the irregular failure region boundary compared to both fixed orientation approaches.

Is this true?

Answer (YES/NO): NO